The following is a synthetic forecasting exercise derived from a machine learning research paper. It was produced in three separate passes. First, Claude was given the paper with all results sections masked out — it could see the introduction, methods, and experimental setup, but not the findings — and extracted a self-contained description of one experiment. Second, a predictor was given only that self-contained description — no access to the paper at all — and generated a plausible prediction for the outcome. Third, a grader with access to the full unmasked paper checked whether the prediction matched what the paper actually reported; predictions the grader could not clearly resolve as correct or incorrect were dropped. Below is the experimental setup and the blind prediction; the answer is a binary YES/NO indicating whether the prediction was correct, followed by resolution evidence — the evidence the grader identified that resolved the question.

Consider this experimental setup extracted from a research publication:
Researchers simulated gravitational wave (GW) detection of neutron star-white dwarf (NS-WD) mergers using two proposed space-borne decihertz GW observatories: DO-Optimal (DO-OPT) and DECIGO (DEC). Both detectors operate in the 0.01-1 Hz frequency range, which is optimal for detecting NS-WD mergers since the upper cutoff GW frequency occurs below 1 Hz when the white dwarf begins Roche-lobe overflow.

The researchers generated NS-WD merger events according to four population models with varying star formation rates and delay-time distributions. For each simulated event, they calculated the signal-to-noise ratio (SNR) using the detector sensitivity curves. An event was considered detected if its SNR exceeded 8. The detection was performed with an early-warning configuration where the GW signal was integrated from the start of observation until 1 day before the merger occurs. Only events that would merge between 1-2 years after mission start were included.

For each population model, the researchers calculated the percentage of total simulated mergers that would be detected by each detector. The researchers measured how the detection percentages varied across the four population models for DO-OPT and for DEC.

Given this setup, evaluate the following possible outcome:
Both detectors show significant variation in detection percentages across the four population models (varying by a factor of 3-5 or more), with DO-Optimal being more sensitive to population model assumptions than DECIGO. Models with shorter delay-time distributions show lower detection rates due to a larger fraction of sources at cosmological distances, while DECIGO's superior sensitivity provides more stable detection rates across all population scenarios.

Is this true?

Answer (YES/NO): NO